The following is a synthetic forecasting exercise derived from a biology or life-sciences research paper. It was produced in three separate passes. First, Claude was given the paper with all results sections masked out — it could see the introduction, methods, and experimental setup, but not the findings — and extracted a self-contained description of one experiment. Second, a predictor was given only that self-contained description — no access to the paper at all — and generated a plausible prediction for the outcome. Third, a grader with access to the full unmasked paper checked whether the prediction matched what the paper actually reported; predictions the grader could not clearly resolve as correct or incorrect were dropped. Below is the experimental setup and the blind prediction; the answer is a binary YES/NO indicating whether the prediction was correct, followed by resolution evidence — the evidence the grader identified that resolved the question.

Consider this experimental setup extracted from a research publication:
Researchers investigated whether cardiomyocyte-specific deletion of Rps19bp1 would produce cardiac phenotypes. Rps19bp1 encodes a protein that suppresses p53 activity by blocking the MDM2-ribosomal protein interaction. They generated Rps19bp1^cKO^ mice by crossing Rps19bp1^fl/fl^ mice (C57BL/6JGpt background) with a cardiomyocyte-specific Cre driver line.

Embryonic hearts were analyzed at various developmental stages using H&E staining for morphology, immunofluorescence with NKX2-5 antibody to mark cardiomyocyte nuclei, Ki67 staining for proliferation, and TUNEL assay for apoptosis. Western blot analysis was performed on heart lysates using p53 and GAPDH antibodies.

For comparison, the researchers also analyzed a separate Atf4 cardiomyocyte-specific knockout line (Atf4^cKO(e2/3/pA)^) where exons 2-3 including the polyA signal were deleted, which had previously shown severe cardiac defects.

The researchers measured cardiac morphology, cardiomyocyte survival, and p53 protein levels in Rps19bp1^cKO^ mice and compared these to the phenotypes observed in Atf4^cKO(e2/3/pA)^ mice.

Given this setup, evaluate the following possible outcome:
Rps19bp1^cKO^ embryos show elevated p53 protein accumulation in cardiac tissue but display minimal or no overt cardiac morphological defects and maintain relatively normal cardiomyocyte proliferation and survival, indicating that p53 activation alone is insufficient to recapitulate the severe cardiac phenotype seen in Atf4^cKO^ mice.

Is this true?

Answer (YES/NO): NO